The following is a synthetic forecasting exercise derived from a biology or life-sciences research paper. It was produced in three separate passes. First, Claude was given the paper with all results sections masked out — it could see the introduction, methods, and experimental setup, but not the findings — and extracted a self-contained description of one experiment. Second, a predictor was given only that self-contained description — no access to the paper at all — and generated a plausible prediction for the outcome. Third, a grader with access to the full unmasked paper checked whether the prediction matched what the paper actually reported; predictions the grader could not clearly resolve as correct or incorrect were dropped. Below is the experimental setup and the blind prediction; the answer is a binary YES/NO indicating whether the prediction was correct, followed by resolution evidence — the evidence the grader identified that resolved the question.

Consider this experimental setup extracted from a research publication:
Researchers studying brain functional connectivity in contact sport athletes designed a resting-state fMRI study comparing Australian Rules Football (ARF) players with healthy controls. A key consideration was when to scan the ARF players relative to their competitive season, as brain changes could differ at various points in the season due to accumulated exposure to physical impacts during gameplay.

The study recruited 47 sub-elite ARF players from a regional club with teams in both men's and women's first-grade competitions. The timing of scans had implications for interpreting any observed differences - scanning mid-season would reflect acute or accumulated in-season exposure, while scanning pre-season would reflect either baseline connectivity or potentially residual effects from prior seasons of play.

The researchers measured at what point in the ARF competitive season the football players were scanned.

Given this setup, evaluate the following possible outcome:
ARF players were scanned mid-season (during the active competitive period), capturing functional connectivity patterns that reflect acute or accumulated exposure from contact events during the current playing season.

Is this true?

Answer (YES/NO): NO